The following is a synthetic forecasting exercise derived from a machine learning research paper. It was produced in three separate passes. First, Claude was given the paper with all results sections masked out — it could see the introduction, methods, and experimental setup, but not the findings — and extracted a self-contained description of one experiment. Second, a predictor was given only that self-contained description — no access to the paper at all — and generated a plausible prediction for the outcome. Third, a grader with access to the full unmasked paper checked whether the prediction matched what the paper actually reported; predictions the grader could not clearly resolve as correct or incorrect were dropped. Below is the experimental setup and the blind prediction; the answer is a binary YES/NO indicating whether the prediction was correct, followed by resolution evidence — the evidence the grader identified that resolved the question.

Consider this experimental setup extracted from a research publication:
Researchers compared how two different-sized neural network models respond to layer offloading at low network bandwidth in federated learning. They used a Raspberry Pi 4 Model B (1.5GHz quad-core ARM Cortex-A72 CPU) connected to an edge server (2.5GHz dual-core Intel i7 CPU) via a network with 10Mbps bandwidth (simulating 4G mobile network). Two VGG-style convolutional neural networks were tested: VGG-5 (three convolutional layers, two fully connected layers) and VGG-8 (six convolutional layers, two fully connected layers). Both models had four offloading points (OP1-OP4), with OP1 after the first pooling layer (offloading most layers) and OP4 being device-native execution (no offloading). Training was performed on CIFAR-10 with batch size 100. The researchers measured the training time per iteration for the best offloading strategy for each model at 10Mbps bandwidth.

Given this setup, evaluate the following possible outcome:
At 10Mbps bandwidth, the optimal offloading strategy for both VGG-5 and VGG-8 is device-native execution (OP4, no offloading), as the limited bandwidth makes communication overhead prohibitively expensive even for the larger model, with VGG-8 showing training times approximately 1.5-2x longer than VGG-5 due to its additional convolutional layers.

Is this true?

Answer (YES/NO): NO